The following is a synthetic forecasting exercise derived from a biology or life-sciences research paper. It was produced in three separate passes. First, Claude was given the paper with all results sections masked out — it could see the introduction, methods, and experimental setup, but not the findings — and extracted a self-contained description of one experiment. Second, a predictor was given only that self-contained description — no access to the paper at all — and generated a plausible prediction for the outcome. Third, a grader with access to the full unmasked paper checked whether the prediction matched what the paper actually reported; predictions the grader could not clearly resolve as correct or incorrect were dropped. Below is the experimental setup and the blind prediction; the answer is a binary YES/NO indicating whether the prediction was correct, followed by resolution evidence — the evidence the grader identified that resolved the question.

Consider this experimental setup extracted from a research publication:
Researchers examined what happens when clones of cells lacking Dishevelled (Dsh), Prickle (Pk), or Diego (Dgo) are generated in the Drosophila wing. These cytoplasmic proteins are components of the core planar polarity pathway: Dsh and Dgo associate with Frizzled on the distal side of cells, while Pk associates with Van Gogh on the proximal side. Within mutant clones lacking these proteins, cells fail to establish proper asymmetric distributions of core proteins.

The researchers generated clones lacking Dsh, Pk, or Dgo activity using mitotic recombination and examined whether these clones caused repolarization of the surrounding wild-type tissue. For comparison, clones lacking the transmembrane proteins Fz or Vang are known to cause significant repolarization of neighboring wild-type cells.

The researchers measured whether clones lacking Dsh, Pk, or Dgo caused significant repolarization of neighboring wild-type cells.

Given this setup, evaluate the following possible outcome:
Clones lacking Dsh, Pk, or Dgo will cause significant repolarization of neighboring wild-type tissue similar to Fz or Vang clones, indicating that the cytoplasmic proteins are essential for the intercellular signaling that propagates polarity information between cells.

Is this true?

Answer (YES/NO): NO